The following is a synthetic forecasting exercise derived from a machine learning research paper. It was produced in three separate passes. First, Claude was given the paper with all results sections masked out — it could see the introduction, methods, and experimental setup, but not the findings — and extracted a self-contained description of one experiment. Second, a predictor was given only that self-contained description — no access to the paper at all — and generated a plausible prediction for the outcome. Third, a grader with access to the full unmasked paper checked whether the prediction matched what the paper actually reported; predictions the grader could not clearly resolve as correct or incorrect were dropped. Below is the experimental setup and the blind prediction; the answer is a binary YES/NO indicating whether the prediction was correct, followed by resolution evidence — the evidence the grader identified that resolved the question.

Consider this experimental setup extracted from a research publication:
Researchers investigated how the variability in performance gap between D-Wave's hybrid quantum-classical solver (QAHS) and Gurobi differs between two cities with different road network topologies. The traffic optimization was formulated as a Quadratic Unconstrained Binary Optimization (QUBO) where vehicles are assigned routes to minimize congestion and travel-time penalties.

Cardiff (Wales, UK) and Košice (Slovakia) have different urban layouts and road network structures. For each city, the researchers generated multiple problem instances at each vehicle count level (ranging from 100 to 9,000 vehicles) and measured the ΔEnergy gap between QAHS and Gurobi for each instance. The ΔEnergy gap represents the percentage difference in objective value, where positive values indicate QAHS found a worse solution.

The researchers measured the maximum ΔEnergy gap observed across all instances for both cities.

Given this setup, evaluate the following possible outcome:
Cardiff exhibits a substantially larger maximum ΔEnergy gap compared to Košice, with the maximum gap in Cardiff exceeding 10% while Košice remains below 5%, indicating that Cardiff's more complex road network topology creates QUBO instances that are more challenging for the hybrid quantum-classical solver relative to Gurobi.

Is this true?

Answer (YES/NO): NO